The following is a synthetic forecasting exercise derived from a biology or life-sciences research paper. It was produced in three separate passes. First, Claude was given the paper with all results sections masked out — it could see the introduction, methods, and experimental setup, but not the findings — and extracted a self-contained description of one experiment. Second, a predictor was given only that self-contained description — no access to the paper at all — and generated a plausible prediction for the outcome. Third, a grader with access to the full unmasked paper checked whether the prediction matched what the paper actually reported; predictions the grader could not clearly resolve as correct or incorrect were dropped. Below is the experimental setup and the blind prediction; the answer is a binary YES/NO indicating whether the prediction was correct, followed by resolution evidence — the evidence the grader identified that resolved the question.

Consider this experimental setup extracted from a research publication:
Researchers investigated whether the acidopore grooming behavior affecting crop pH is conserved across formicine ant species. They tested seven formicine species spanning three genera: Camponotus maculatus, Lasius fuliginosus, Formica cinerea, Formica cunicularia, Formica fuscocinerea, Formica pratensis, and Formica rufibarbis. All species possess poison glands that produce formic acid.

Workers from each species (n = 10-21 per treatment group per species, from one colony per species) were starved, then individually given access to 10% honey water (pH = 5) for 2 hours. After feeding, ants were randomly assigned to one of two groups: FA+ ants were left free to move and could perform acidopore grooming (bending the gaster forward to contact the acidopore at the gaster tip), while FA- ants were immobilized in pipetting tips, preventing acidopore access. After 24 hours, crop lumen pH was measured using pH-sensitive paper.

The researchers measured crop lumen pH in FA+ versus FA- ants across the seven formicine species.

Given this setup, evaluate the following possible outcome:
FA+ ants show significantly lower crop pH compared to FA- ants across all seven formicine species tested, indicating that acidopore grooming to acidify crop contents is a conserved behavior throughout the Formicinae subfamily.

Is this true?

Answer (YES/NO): YES